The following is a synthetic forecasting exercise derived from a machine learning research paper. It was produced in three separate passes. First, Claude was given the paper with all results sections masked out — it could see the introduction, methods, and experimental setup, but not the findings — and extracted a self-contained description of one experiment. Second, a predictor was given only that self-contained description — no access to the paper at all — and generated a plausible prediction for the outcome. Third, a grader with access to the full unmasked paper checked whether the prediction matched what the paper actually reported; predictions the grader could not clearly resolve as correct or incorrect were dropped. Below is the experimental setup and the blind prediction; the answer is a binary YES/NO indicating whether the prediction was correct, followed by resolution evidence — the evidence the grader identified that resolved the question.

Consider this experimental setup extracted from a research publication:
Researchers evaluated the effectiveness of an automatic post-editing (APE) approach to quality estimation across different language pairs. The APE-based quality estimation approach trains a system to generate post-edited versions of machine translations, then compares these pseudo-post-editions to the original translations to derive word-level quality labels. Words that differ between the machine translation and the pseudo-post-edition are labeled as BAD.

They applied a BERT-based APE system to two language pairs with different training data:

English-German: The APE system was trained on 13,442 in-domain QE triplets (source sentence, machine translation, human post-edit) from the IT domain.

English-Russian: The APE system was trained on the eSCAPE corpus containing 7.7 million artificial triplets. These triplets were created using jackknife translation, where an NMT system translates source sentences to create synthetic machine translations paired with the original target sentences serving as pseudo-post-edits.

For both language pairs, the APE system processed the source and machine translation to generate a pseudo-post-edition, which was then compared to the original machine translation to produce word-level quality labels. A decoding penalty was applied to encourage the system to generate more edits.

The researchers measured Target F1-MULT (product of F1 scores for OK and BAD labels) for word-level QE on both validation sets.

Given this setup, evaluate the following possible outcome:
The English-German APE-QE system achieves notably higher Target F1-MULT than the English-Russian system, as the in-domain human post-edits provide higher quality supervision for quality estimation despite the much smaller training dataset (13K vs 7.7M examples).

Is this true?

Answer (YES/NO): YES